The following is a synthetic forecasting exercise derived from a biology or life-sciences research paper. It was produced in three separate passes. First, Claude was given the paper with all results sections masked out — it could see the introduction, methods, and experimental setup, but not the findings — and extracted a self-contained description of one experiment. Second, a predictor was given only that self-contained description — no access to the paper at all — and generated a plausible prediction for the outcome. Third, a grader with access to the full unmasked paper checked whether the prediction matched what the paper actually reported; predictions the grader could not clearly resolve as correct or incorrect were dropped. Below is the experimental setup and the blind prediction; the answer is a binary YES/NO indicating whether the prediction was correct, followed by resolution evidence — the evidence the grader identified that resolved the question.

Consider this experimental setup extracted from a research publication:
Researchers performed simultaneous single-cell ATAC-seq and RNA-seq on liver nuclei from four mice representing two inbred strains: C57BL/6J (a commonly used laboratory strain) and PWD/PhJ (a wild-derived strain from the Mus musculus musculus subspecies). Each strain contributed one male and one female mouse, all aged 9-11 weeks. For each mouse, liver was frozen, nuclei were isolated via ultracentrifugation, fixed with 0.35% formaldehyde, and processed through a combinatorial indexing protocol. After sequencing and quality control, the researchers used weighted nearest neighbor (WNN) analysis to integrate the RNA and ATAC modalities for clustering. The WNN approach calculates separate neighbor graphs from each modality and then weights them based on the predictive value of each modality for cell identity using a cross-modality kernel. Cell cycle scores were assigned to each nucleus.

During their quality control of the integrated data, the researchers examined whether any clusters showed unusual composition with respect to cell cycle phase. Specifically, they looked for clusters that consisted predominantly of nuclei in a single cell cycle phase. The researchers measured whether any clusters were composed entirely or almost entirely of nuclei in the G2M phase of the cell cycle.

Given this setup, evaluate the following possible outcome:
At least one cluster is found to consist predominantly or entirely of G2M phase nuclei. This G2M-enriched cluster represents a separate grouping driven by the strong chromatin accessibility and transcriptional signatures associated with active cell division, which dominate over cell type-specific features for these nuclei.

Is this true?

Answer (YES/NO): YES